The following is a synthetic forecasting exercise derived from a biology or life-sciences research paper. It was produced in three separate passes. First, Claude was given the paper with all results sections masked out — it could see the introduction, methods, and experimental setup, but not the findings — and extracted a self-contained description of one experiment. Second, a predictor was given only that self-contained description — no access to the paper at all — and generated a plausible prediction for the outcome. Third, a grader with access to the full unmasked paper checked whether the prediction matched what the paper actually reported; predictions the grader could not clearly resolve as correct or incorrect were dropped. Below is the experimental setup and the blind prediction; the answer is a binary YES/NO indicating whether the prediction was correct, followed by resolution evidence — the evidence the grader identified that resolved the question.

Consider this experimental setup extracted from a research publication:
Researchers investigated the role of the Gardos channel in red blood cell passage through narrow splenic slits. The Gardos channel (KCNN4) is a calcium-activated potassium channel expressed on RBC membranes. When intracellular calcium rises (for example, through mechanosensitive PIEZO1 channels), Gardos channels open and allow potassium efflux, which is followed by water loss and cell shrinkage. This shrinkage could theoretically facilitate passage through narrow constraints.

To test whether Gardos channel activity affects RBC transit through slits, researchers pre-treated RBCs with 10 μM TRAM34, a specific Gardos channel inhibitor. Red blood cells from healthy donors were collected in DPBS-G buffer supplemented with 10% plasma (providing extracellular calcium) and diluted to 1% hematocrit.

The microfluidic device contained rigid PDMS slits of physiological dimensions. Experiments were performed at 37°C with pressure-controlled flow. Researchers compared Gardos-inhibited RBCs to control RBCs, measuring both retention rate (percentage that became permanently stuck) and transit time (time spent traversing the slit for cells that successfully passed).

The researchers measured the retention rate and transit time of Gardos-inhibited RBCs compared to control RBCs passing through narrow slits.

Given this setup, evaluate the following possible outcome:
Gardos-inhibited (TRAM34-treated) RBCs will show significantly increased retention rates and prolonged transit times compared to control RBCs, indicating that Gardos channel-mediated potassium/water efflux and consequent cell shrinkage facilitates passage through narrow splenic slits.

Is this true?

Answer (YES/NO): NO